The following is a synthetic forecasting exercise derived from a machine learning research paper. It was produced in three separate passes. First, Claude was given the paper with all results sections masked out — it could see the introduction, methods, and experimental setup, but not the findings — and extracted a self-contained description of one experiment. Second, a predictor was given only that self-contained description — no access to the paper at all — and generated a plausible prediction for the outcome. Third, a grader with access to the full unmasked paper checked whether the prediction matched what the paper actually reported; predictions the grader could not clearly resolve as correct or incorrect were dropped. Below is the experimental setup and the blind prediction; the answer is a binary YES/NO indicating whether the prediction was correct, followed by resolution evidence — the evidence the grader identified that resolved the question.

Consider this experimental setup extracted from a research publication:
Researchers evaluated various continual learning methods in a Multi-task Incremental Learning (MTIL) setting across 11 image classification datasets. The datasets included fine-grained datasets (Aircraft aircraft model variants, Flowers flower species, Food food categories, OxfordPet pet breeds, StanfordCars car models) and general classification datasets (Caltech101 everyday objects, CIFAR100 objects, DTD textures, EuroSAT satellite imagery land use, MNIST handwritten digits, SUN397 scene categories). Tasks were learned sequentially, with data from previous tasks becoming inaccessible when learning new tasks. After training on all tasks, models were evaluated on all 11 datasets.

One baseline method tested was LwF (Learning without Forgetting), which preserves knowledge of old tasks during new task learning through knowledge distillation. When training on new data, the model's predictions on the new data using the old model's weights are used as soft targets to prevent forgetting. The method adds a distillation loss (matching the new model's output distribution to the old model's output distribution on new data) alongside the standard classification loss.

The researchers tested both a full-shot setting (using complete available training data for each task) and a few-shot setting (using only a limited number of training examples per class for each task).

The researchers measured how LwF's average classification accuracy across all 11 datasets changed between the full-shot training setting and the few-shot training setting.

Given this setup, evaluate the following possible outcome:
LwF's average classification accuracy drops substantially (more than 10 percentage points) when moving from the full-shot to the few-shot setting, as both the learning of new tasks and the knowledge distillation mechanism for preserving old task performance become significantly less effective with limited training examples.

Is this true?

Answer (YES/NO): YES